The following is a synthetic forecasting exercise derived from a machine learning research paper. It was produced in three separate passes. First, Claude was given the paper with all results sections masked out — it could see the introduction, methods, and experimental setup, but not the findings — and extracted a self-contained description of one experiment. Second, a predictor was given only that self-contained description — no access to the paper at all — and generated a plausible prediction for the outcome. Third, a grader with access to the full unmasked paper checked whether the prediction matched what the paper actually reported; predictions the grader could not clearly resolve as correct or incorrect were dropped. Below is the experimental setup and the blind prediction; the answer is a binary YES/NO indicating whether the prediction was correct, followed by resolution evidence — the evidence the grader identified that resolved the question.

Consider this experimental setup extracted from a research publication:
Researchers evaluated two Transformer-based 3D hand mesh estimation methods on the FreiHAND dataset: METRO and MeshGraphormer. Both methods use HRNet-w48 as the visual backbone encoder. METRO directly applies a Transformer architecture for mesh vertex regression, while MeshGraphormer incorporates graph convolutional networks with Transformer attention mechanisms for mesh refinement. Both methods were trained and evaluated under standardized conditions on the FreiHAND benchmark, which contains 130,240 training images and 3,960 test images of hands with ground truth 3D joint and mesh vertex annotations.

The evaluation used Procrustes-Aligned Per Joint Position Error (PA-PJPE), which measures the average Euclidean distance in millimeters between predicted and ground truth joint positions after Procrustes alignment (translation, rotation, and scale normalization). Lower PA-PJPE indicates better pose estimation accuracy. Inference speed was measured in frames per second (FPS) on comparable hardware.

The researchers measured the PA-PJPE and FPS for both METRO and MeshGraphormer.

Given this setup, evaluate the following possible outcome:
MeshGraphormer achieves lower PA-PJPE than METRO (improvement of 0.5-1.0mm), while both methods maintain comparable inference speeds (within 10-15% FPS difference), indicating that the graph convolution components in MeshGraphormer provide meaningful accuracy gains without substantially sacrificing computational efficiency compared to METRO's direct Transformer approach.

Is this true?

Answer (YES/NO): YES